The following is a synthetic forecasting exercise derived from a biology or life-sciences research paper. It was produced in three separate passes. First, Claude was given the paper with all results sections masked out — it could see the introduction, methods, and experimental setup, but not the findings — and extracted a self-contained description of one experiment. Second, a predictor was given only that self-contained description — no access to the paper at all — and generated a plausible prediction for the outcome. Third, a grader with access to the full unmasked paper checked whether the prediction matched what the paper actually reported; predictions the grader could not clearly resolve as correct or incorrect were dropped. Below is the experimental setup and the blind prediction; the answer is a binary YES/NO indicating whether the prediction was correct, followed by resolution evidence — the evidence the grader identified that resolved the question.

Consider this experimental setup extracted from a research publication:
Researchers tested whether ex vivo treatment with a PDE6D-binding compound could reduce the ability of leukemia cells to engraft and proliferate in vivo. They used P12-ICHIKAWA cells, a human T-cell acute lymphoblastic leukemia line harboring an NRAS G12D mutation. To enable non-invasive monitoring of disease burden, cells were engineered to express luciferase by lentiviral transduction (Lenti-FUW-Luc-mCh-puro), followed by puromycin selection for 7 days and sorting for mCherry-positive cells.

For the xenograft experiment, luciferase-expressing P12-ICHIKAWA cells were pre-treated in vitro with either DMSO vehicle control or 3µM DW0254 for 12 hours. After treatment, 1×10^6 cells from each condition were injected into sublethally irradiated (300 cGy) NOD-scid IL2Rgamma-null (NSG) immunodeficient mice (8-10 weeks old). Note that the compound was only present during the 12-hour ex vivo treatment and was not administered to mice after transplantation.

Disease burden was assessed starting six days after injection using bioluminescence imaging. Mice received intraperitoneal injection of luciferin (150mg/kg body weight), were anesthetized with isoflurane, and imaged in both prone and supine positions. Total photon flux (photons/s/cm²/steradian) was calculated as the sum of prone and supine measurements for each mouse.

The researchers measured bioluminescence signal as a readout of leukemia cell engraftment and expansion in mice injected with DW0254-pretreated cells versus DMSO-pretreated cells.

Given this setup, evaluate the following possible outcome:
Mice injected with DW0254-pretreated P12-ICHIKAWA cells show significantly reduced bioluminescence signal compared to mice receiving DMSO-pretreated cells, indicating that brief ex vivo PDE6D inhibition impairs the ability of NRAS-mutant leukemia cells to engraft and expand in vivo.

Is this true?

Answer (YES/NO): YES